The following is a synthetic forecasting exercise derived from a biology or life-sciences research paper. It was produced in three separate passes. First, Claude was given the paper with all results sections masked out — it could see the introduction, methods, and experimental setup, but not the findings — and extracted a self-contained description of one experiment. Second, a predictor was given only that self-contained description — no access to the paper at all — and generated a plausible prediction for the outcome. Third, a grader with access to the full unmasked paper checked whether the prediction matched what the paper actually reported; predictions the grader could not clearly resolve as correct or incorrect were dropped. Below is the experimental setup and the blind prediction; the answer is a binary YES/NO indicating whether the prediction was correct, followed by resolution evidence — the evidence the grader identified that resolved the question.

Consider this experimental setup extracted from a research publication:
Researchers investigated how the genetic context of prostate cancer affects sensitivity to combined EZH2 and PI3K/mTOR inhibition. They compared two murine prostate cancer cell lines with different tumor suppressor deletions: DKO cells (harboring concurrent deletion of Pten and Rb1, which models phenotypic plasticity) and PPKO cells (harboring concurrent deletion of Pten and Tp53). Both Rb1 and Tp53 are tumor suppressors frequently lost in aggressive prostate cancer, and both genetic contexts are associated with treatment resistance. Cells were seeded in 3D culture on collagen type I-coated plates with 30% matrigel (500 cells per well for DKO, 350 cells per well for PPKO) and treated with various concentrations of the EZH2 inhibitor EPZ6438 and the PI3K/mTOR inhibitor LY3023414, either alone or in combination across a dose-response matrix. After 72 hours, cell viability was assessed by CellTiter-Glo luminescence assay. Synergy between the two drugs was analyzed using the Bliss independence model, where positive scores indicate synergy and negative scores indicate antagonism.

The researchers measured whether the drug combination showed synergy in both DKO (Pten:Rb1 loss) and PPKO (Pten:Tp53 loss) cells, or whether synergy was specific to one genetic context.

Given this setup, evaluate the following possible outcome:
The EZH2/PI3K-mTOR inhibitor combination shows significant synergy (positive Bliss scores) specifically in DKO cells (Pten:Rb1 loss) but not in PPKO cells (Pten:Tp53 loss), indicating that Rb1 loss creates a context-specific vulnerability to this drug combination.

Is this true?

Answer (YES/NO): NO